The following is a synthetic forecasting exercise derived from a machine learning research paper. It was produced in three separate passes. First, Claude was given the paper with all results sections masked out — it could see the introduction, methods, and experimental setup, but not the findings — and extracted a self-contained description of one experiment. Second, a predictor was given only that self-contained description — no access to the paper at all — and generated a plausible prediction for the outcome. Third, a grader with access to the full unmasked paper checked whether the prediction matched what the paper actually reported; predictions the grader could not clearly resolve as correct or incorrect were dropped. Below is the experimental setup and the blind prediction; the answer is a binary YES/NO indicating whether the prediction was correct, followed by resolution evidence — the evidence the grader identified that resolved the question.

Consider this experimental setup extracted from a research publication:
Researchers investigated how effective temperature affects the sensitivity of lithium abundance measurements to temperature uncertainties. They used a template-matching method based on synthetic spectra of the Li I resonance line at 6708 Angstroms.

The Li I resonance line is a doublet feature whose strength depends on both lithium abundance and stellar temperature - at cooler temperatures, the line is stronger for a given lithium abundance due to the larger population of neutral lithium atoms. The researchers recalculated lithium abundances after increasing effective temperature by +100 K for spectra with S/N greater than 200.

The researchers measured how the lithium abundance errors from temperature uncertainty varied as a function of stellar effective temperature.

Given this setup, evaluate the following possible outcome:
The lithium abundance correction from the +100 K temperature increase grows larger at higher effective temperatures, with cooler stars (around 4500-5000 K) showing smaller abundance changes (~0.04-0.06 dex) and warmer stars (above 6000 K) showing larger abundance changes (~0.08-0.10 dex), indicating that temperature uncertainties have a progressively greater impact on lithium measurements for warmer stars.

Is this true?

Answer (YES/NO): NO